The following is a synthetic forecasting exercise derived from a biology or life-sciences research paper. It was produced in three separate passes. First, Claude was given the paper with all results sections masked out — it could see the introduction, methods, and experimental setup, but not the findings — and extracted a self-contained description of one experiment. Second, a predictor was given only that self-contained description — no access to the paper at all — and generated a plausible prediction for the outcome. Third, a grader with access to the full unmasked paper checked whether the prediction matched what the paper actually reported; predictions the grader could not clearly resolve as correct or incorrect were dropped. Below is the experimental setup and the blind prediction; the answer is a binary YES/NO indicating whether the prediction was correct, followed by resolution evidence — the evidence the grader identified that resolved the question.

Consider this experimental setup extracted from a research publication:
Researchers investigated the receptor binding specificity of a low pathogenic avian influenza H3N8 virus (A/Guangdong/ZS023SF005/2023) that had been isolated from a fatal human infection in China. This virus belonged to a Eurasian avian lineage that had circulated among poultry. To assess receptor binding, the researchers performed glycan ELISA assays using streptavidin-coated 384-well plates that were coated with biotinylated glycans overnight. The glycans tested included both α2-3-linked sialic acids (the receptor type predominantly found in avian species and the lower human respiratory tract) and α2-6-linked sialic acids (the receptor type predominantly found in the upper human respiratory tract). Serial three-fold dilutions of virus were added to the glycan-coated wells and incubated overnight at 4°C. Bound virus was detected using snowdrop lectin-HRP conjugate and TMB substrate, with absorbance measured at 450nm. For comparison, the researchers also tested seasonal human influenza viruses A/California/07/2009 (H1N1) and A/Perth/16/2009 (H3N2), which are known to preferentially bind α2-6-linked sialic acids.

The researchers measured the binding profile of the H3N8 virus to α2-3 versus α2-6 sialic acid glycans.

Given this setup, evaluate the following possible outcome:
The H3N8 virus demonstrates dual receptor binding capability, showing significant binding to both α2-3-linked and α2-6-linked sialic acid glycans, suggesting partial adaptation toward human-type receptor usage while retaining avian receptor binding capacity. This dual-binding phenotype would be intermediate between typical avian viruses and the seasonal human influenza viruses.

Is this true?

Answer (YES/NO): YES